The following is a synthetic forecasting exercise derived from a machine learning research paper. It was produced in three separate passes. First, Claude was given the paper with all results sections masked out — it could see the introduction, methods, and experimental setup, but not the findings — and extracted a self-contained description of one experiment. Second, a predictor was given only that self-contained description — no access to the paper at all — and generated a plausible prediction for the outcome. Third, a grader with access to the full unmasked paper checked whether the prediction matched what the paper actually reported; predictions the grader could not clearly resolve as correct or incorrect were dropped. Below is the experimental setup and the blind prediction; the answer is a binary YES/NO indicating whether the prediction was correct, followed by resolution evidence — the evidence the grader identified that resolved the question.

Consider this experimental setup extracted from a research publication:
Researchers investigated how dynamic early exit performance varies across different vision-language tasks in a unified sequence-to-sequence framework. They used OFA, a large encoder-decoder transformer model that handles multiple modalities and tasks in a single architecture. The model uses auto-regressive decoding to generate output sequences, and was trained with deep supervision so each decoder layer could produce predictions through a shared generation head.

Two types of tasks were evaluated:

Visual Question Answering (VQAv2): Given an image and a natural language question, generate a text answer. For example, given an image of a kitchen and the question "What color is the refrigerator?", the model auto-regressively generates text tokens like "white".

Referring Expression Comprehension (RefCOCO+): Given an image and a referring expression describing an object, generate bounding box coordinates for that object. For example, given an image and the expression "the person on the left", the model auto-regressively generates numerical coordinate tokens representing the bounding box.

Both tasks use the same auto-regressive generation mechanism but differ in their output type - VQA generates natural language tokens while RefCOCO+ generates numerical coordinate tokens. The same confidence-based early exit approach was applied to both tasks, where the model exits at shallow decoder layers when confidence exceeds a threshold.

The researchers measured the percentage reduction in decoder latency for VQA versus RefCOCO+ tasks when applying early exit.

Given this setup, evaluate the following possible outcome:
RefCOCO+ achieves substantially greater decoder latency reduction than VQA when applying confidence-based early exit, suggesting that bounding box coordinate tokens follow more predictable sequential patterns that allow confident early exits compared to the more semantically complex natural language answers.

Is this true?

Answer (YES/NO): YES